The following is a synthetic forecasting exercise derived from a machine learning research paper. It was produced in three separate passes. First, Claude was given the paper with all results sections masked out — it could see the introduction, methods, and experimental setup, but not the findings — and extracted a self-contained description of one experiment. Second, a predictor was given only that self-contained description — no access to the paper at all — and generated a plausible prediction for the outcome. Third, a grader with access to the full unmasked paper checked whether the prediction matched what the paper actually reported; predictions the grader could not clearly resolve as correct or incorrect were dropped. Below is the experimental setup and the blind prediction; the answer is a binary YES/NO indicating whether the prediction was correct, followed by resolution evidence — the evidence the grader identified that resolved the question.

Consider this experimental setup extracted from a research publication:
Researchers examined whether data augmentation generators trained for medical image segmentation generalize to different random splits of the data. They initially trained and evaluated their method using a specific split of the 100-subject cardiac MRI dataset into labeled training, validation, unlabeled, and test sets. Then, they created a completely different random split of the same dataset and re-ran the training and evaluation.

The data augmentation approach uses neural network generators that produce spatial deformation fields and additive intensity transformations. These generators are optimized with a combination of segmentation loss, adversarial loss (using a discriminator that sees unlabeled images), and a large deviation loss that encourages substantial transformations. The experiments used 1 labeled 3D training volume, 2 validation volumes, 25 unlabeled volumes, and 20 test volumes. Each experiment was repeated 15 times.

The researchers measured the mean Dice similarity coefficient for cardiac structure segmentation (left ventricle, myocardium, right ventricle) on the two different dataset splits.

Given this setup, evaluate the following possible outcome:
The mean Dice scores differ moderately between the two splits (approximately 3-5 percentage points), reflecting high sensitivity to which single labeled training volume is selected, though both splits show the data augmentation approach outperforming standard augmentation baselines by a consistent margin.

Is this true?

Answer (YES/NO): NO